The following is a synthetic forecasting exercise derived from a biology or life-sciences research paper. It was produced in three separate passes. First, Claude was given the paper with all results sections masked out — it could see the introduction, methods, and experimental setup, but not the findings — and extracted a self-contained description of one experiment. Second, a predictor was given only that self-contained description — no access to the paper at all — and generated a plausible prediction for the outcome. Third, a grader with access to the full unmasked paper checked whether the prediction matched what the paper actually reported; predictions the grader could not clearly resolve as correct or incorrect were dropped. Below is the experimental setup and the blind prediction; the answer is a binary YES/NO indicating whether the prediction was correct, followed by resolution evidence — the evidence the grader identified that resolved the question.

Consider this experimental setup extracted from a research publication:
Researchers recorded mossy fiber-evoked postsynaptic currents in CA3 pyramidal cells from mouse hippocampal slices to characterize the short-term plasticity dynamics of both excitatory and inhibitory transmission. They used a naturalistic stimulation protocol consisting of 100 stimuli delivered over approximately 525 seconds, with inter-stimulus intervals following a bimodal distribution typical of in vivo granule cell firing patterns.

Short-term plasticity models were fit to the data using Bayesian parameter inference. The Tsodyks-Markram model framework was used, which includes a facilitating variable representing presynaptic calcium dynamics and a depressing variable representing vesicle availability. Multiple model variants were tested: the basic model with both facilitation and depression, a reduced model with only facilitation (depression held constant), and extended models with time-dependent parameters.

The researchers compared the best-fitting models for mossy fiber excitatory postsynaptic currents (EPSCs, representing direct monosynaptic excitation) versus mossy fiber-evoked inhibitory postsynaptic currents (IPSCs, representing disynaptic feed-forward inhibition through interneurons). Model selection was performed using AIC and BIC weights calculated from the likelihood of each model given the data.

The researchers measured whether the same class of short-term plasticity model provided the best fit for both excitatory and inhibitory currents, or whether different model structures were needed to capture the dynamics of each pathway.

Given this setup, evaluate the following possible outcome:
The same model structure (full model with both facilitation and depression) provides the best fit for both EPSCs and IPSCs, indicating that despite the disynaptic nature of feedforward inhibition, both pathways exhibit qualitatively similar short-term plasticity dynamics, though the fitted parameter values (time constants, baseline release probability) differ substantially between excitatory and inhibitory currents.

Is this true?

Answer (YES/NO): NO